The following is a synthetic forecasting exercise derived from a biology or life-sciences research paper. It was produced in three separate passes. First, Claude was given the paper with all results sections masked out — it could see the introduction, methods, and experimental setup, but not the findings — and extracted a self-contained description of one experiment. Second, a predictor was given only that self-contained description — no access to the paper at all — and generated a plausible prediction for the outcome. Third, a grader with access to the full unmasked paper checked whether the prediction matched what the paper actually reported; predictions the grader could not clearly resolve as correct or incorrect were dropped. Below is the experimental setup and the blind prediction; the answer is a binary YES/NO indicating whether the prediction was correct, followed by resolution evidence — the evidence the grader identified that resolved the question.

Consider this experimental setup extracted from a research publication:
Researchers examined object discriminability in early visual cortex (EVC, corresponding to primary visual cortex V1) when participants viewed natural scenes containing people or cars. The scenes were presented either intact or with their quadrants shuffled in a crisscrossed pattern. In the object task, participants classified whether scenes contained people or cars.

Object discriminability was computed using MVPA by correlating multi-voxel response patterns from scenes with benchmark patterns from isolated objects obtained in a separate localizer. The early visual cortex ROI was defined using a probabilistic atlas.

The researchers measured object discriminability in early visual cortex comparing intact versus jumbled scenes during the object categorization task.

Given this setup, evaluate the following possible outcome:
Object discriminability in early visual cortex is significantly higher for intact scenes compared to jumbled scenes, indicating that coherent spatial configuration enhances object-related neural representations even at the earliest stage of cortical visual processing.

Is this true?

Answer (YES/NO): NO